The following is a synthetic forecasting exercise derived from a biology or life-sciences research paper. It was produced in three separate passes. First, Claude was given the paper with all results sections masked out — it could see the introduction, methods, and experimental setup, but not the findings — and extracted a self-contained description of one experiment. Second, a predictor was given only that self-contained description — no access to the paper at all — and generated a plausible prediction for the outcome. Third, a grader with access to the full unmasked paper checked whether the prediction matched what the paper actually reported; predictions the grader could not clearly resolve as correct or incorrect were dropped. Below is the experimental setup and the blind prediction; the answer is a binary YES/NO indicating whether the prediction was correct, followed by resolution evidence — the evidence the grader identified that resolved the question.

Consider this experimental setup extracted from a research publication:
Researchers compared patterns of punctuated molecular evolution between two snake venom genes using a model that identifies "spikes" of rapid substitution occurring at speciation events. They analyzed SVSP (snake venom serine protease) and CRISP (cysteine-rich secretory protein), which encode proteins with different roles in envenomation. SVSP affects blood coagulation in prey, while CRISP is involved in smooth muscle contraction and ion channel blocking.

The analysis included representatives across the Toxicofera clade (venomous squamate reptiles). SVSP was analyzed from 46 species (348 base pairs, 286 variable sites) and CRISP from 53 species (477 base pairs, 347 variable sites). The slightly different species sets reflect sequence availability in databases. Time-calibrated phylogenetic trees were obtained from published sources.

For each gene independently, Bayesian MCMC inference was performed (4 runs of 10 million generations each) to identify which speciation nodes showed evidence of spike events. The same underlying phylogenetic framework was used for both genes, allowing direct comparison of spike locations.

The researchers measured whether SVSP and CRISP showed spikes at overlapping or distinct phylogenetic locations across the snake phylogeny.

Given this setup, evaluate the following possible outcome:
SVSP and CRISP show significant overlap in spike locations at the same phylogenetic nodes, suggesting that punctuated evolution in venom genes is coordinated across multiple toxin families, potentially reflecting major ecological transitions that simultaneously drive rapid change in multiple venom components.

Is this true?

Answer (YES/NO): NO